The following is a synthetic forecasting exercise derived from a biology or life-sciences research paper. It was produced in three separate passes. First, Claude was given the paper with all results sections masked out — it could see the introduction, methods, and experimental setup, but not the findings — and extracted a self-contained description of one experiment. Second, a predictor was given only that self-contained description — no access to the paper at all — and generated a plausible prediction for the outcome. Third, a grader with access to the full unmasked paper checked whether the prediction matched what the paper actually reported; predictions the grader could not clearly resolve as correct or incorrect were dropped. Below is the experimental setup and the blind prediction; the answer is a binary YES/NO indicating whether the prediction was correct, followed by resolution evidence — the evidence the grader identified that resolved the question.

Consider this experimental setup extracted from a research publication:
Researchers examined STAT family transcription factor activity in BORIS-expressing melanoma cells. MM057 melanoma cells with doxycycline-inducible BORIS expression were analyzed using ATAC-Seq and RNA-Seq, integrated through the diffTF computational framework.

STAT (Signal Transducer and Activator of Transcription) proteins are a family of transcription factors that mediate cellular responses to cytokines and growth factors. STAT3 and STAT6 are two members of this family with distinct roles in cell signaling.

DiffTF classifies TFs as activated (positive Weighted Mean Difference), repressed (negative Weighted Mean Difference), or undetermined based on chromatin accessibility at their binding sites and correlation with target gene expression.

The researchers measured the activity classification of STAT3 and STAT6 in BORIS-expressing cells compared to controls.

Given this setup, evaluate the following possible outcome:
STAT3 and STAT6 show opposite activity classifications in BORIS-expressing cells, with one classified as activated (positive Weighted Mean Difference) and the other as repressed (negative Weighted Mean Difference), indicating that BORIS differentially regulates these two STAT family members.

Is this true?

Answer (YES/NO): NO